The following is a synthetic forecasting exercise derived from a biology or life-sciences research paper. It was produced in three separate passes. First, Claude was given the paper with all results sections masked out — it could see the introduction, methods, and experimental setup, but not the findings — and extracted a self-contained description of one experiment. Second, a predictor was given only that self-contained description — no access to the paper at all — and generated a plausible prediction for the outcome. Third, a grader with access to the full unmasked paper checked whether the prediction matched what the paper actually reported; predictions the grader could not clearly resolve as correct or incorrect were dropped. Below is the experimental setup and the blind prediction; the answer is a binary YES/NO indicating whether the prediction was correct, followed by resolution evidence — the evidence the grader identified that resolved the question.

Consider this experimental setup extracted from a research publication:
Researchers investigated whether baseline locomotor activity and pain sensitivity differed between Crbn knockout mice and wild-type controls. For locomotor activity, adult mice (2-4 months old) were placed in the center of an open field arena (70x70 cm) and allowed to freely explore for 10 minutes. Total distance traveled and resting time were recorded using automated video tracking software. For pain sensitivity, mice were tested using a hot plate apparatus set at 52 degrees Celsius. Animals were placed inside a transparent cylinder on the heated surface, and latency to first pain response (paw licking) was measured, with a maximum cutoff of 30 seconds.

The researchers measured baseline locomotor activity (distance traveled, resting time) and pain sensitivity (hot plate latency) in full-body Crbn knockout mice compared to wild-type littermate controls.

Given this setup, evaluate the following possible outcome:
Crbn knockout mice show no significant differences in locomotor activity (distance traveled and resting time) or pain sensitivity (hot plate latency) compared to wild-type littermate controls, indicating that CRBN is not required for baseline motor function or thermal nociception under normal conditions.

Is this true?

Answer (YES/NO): YES